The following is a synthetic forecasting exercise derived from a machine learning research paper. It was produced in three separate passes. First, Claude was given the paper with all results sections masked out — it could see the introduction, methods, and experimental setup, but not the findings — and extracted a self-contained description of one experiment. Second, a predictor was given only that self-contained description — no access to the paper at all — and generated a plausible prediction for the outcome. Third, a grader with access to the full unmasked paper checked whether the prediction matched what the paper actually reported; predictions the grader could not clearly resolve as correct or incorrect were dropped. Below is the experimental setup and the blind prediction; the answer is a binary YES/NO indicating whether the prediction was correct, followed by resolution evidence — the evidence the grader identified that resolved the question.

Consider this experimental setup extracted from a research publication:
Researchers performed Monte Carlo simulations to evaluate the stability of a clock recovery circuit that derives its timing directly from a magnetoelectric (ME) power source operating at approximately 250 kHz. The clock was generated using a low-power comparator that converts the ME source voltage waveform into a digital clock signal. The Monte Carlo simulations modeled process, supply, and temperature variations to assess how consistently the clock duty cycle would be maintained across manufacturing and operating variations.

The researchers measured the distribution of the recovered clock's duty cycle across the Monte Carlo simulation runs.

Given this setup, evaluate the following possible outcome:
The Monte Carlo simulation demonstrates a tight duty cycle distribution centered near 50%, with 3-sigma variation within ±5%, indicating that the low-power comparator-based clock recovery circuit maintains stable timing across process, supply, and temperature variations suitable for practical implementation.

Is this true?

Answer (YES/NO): YES